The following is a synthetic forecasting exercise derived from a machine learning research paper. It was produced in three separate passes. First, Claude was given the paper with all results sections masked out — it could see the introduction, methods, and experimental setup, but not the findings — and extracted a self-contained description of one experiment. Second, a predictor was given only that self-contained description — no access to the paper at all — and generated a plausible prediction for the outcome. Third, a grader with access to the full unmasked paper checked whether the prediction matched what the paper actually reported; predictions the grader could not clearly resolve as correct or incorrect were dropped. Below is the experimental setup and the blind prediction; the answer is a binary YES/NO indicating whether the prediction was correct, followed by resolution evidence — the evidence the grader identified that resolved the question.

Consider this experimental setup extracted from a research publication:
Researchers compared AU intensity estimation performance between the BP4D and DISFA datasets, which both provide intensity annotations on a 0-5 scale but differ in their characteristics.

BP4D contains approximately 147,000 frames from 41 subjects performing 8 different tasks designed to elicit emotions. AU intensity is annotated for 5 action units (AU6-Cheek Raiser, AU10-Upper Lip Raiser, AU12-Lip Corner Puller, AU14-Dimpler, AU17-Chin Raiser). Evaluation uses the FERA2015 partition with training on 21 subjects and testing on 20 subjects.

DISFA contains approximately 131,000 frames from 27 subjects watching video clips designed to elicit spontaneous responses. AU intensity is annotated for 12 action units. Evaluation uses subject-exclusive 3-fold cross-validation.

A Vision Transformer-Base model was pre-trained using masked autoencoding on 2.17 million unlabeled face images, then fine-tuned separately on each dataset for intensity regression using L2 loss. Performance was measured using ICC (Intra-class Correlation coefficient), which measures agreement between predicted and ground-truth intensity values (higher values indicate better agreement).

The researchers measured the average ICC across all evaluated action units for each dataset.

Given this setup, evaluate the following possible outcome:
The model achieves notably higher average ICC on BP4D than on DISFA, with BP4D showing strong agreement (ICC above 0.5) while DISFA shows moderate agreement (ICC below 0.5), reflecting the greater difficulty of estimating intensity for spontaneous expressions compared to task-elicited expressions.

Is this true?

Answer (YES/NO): NO